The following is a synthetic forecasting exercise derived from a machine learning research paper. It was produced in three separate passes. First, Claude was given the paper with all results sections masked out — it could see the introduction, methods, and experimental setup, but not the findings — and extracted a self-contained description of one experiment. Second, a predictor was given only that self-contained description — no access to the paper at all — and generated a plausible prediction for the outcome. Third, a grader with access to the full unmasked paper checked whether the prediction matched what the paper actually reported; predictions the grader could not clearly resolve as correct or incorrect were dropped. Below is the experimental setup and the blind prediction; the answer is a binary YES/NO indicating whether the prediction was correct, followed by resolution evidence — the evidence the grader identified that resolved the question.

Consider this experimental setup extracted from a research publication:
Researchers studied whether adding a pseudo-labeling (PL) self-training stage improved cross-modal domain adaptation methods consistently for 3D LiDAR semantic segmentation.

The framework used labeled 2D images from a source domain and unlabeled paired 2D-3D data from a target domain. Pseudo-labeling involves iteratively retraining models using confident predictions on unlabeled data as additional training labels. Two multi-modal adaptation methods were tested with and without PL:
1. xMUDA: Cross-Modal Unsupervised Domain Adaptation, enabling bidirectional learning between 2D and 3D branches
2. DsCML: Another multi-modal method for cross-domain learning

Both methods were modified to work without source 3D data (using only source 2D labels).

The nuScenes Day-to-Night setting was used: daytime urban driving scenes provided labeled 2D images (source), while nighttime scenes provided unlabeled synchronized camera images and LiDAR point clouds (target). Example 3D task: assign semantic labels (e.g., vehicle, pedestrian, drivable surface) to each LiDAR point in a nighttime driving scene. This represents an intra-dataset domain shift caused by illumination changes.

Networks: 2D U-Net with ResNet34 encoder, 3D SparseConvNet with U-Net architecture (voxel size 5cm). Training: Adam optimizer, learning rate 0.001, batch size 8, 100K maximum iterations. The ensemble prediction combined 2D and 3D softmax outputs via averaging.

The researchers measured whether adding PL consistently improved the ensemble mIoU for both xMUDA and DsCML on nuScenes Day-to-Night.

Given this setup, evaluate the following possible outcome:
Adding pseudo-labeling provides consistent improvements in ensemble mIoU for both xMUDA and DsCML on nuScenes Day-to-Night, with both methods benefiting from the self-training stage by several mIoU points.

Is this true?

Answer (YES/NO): NO